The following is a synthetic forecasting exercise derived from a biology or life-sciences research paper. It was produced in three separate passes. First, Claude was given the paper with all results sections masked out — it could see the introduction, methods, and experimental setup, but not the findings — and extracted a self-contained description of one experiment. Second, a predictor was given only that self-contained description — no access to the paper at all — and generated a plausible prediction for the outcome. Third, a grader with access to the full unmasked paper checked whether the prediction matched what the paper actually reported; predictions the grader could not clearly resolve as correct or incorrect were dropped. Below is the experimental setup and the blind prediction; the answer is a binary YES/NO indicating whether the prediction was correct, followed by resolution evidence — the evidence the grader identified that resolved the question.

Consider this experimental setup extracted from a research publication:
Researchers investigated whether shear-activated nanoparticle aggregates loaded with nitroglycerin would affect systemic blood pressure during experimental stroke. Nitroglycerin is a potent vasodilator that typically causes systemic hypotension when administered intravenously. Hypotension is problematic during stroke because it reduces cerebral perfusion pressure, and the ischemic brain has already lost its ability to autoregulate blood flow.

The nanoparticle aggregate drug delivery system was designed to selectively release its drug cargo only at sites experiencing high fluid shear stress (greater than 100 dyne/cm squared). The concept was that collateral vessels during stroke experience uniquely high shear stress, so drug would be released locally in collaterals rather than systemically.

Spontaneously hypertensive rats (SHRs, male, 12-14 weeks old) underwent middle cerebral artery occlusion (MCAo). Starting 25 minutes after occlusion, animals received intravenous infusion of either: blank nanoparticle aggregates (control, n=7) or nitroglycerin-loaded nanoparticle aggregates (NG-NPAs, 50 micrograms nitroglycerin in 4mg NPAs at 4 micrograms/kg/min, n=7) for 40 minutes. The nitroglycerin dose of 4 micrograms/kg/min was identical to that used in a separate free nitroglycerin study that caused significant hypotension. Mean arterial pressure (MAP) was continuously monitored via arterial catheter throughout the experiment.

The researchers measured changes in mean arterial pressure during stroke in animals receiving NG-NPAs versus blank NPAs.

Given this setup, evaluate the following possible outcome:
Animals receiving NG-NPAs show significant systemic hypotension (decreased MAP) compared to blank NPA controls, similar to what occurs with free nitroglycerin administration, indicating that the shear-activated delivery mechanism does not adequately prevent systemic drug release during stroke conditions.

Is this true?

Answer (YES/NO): NO